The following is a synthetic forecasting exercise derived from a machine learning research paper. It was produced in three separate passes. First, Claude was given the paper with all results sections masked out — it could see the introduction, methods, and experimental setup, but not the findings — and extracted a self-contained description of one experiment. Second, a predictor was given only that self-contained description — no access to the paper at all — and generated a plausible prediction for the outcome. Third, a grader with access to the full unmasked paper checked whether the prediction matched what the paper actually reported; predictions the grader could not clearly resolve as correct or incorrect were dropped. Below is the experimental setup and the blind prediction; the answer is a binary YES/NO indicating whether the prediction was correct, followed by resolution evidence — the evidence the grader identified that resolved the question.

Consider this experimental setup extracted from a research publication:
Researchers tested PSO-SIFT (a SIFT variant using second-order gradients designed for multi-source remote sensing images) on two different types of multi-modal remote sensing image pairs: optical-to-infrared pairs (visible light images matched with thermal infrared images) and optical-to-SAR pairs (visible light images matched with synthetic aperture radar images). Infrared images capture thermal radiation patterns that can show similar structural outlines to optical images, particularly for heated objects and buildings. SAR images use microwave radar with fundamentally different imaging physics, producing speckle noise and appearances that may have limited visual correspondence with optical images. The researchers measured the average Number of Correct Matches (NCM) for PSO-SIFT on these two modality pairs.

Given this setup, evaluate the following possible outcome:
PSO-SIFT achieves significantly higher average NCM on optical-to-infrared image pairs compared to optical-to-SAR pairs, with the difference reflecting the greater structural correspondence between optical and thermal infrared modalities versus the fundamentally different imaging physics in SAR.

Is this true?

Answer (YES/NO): YES